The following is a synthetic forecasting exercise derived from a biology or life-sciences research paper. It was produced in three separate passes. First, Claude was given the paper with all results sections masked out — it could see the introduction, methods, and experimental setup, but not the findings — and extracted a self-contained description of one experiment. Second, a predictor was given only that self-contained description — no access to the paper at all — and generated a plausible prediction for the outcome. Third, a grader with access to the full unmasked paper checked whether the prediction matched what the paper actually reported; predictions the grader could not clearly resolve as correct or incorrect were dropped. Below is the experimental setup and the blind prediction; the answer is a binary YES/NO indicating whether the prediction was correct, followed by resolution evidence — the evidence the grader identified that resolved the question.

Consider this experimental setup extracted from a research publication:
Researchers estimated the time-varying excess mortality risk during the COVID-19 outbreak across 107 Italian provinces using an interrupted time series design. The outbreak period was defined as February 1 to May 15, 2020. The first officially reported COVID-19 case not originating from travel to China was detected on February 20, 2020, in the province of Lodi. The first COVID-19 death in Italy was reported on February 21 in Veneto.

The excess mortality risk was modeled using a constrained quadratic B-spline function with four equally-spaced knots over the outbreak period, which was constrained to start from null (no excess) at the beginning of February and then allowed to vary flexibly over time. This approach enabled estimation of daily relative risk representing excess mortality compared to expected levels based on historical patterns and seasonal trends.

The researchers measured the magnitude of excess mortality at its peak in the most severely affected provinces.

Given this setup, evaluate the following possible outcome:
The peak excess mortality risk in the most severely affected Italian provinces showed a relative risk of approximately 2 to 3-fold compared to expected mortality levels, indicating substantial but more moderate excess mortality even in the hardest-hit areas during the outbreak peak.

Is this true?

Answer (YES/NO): NO